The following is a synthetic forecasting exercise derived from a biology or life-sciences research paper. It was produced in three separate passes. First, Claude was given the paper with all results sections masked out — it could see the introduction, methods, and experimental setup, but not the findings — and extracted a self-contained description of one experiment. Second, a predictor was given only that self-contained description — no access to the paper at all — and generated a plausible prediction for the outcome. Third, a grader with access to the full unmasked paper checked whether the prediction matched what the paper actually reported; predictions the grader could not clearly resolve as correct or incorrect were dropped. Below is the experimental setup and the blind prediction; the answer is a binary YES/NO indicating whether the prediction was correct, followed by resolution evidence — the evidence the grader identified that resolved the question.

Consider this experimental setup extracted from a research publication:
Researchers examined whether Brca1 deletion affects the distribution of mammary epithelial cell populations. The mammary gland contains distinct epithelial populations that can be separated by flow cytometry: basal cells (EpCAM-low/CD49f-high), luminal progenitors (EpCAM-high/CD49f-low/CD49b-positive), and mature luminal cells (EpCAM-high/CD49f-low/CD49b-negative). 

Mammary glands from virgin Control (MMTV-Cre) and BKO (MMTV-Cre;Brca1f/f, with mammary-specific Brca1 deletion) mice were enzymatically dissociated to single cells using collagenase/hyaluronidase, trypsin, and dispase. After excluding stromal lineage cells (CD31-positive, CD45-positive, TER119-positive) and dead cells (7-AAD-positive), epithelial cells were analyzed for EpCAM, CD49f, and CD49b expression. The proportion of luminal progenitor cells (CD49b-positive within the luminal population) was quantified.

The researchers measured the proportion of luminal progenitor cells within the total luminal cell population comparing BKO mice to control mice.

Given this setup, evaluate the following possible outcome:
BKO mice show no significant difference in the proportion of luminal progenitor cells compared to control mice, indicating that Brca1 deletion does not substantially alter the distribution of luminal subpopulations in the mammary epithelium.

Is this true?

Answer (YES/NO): NO